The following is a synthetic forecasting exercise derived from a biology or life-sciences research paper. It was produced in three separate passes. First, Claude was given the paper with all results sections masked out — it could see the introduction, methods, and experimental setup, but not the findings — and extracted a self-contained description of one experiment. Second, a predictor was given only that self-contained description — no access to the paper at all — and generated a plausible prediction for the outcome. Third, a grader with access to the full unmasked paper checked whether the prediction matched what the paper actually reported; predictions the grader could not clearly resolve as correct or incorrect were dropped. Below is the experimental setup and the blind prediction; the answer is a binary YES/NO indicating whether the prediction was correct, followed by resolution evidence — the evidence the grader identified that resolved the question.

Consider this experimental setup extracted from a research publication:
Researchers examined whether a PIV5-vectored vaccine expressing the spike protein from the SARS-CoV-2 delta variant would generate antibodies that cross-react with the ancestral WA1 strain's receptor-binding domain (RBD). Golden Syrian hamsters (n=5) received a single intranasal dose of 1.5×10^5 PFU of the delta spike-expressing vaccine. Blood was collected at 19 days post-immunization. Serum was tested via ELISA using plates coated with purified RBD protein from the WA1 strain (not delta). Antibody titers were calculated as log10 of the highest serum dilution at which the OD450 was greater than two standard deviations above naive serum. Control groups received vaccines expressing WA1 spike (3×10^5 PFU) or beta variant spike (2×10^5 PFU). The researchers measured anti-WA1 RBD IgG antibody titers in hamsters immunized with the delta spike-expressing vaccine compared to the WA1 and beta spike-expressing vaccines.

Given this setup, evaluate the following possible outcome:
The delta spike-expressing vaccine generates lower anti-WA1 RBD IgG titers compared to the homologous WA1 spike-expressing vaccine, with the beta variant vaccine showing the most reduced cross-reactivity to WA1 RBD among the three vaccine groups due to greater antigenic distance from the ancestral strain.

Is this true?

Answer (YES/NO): NO